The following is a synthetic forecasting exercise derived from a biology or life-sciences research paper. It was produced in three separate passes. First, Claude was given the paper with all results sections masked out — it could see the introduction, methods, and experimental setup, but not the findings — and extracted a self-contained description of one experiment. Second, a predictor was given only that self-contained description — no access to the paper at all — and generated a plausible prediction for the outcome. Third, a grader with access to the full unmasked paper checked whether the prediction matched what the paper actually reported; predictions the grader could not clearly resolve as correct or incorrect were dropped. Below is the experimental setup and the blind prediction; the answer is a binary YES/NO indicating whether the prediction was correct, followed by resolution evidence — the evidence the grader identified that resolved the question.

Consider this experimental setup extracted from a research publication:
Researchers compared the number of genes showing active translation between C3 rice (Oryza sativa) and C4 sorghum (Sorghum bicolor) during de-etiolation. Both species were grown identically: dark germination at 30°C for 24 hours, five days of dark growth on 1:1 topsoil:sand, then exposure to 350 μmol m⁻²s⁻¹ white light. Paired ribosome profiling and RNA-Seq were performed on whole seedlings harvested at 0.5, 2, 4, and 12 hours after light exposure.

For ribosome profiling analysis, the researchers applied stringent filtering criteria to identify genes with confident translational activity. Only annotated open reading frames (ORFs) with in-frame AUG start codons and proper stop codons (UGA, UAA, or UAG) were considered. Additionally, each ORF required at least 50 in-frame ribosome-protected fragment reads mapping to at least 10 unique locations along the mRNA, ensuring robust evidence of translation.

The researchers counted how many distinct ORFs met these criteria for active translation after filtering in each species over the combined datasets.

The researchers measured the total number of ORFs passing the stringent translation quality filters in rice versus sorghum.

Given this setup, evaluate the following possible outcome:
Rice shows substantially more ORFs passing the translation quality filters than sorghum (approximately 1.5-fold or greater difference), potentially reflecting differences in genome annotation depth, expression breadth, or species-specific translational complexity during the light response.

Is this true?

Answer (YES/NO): NO